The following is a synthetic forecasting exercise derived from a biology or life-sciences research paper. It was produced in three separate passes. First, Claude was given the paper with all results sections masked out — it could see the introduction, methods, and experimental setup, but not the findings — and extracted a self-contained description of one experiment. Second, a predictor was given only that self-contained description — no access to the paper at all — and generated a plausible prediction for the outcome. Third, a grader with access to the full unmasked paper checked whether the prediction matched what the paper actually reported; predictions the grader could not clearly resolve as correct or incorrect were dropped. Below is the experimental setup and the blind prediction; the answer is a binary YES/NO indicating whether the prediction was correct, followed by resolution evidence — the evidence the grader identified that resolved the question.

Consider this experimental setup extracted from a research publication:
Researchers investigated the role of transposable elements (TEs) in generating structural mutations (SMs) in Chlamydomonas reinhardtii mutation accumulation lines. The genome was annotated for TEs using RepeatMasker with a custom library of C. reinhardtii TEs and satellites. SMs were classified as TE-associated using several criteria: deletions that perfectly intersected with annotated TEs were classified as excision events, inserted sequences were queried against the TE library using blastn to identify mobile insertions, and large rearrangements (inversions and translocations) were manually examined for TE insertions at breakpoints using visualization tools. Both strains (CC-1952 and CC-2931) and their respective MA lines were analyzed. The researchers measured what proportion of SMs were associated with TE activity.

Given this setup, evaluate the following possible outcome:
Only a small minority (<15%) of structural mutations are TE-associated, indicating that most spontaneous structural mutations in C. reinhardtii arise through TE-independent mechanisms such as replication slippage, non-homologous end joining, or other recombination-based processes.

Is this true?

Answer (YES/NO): NO